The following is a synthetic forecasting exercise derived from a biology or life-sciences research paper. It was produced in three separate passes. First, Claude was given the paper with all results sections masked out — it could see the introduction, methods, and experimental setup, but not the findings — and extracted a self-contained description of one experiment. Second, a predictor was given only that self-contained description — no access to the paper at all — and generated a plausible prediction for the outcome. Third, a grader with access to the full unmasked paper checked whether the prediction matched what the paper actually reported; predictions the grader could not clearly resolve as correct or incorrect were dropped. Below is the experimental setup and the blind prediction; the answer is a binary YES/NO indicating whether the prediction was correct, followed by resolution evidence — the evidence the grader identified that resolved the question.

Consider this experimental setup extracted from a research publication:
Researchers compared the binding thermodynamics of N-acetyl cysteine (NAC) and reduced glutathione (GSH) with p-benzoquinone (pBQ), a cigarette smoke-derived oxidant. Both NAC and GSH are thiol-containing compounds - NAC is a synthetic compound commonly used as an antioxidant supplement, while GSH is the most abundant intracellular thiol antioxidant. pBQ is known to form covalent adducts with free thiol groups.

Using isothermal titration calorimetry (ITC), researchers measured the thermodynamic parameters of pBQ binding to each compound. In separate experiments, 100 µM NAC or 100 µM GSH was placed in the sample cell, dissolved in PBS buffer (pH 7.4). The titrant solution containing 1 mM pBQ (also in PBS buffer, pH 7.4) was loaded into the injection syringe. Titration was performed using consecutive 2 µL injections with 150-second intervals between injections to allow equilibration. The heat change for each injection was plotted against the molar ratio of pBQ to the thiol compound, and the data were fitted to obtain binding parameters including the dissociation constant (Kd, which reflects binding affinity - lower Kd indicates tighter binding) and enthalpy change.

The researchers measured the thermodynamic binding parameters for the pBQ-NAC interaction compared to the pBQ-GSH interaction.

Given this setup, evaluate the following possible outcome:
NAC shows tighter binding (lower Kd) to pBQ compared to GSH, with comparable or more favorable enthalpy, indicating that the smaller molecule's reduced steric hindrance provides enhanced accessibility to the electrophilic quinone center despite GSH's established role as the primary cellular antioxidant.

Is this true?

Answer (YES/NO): YES